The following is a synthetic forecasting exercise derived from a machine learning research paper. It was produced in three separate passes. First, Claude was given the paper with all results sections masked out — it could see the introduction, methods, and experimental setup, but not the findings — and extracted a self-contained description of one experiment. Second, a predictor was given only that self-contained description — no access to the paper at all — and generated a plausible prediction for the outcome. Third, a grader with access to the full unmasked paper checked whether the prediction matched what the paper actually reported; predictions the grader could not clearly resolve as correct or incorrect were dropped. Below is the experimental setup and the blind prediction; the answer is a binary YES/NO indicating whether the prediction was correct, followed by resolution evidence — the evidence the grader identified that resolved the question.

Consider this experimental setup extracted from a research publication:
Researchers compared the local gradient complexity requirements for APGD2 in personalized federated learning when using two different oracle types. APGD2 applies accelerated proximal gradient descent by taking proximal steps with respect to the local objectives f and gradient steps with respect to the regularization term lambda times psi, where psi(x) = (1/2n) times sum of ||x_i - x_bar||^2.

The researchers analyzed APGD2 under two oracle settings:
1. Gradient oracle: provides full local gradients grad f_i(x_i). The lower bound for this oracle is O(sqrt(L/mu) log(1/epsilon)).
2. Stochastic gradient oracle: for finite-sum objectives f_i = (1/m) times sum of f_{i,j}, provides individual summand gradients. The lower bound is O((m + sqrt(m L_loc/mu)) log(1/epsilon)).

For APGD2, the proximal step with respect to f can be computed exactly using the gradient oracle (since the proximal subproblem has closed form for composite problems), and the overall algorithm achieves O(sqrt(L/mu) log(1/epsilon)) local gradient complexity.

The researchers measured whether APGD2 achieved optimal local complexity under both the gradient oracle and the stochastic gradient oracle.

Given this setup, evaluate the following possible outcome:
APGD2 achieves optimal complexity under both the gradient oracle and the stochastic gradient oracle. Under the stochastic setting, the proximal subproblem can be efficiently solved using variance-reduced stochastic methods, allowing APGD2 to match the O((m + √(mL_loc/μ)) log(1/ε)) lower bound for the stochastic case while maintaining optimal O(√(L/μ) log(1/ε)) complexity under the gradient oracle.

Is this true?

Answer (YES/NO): NO